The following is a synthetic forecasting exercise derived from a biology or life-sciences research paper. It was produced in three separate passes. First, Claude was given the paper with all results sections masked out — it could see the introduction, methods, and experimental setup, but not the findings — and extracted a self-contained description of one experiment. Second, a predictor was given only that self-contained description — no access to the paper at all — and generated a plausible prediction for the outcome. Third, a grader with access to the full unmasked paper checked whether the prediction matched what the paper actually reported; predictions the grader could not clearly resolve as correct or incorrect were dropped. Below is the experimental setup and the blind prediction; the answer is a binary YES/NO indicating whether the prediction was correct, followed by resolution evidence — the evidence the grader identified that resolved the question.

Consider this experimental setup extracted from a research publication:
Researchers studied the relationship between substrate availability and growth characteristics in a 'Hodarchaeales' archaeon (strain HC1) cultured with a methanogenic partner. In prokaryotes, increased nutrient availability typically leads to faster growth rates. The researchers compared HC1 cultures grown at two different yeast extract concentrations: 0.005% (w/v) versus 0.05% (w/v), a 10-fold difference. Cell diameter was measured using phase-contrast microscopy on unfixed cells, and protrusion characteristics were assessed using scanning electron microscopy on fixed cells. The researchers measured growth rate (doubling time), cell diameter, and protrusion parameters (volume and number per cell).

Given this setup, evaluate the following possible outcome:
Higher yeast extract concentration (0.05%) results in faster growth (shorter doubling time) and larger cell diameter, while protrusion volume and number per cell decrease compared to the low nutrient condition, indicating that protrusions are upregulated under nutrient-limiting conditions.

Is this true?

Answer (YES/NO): NO